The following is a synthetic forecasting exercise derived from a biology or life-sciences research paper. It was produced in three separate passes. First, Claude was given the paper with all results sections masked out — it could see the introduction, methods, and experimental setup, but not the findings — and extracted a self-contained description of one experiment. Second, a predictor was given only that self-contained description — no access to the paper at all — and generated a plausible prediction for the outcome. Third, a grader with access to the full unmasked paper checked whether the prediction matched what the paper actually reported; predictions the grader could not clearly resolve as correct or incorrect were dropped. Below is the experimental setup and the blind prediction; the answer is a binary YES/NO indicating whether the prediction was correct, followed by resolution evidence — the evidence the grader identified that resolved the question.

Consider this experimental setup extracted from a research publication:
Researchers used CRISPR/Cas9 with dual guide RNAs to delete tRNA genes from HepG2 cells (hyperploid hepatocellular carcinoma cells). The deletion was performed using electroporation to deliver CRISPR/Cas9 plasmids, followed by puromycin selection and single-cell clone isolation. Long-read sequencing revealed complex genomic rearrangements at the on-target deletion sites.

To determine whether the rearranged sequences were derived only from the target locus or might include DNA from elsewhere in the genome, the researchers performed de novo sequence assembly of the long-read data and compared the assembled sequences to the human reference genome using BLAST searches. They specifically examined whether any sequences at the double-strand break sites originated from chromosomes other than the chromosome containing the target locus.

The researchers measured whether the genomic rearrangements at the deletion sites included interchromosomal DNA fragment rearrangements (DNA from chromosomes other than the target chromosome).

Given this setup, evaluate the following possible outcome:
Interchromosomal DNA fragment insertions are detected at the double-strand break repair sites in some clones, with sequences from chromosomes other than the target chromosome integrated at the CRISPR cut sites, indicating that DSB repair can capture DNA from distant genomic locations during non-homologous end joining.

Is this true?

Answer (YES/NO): YES